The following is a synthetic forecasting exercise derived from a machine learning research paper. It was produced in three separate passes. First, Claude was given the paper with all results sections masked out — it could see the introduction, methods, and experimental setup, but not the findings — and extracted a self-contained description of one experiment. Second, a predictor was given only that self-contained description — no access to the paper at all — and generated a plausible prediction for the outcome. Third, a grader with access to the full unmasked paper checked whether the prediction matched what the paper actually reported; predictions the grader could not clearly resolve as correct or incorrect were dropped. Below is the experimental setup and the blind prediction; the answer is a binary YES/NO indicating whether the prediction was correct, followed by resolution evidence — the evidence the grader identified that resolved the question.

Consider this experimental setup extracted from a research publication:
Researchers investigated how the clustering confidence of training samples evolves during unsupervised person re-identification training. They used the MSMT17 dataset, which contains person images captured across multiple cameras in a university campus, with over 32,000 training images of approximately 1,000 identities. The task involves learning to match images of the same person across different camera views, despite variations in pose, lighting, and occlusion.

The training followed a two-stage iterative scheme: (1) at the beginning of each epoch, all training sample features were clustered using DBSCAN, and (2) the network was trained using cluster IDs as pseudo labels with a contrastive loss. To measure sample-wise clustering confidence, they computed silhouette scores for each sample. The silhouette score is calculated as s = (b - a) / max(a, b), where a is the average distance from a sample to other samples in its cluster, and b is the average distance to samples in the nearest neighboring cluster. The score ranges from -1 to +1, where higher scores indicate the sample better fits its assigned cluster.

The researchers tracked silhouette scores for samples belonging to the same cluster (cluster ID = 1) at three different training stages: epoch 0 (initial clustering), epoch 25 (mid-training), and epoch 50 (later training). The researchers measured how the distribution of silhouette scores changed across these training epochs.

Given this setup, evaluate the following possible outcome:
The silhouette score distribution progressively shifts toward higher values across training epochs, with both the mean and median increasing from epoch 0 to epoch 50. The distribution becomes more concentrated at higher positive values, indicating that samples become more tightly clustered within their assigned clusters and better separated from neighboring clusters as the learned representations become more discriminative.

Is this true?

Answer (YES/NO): YES